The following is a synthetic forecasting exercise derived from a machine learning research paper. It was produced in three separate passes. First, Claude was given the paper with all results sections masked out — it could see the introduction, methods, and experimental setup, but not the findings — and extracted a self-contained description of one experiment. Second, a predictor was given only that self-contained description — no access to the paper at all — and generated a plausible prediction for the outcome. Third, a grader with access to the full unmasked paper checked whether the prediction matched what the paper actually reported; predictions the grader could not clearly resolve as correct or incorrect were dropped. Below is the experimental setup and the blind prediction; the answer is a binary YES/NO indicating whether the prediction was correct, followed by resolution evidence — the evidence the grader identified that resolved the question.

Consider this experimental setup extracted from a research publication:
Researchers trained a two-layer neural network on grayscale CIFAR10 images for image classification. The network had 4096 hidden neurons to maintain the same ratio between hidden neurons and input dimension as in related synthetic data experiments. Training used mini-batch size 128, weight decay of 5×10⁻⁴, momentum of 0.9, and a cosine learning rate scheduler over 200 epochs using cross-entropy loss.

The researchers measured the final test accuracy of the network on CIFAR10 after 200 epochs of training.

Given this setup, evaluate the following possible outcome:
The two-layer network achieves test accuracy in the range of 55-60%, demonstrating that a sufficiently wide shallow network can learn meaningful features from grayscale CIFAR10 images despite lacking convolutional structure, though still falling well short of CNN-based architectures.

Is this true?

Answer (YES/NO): NO